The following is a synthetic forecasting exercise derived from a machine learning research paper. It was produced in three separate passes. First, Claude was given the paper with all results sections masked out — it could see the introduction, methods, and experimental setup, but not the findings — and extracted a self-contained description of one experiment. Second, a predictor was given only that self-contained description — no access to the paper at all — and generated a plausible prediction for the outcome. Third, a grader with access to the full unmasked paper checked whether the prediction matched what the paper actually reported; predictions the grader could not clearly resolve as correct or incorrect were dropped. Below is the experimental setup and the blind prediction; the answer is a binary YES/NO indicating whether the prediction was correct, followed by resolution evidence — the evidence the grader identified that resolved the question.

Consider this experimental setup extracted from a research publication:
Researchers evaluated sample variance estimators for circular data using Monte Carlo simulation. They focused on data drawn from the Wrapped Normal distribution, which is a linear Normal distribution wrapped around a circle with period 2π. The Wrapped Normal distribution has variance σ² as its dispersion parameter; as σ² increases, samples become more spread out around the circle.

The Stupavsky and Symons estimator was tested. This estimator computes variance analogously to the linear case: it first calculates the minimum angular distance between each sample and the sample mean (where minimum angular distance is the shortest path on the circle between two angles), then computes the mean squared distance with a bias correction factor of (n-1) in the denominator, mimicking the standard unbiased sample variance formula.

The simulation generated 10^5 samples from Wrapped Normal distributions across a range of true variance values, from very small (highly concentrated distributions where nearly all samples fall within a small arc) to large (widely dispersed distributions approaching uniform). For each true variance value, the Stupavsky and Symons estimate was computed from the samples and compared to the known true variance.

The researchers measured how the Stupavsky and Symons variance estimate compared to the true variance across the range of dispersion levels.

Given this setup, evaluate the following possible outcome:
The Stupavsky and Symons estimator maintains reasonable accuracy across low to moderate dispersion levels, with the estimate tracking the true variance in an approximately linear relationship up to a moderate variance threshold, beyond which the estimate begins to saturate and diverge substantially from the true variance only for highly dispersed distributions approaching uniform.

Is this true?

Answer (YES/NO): NO